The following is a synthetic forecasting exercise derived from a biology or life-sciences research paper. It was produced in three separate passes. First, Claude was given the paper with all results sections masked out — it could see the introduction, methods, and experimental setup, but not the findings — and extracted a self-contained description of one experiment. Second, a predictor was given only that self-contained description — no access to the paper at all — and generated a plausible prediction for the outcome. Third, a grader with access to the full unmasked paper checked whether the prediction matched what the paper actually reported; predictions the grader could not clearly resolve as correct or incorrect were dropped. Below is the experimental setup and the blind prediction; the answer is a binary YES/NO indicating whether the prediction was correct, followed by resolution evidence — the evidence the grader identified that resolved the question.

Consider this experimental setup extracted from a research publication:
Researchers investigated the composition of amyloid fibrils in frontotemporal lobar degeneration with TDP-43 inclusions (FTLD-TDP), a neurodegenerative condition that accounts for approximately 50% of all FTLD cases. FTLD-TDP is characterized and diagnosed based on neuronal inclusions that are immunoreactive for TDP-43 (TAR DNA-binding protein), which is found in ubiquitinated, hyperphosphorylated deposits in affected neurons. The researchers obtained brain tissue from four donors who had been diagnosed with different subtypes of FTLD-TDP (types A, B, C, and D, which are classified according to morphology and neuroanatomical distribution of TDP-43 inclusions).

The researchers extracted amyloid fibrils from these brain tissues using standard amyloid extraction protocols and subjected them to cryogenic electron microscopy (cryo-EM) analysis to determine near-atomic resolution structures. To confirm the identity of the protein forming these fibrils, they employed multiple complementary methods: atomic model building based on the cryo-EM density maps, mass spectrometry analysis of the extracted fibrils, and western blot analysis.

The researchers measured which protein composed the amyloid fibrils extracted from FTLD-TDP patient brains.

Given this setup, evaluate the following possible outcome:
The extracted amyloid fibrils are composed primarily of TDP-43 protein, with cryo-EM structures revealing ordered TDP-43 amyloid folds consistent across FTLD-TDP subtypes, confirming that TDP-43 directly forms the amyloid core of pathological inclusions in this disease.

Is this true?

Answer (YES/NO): NO